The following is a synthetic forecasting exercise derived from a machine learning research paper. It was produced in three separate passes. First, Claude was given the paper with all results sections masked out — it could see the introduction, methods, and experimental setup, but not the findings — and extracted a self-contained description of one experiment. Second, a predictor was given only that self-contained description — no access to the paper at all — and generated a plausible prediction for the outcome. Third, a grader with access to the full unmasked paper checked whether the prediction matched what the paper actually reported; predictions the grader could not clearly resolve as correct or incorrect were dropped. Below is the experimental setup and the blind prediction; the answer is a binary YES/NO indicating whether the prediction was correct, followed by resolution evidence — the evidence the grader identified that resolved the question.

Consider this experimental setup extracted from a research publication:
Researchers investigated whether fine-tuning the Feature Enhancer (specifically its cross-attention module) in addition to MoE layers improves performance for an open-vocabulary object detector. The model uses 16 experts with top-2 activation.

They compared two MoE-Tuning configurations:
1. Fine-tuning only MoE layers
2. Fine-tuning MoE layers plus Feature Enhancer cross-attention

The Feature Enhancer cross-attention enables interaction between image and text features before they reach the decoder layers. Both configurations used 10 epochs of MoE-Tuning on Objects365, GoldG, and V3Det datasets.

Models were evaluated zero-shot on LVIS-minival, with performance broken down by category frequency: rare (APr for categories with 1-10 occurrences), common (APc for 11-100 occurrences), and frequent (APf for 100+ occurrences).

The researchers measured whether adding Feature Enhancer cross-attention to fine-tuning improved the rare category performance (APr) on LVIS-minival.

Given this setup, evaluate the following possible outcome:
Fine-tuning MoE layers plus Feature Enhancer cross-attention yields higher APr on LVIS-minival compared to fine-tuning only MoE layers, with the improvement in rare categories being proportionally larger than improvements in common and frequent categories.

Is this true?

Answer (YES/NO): NO